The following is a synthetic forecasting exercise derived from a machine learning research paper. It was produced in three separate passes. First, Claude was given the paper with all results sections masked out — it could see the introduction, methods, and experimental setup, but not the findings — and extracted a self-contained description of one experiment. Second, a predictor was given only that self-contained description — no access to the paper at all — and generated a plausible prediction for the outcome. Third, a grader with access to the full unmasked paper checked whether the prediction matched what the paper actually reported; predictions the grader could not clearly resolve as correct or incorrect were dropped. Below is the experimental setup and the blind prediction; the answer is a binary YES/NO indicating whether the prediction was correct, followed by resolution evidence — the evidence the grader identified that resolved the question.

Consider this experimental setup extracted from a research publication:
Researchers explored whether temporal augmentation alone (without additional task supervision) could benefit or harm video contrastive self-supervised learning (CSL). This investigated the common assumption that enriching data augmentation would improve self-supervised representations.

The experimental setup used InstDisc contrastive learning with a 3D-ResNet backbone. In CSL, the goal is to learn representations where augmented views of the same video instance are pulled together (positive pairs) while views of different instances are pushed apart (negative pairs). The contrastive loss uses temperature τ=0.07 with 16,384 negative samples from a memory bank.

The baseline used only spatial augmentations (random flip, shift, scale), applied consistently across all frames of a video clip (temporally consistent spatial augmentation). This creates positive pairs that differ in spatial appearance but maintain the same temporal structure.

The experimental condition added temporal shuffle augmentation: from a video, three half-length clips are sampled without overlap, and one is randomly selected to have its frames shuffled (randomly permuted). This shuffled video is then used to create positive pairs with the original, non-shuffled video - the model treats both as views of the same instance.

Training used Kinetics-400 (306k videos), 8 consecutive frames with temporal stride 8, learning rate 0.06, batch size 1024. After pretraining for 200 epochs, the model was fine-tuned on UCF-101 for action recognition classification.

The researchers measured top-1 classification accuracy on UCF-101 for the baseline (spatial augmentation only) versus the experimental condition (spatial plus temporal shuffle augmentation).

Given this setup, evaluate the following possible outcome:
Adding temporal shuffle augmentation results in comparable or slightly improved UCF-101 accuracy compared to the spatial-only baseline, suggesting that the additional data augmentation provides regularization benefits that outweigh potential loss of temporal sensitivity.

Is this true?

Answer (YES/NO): NO